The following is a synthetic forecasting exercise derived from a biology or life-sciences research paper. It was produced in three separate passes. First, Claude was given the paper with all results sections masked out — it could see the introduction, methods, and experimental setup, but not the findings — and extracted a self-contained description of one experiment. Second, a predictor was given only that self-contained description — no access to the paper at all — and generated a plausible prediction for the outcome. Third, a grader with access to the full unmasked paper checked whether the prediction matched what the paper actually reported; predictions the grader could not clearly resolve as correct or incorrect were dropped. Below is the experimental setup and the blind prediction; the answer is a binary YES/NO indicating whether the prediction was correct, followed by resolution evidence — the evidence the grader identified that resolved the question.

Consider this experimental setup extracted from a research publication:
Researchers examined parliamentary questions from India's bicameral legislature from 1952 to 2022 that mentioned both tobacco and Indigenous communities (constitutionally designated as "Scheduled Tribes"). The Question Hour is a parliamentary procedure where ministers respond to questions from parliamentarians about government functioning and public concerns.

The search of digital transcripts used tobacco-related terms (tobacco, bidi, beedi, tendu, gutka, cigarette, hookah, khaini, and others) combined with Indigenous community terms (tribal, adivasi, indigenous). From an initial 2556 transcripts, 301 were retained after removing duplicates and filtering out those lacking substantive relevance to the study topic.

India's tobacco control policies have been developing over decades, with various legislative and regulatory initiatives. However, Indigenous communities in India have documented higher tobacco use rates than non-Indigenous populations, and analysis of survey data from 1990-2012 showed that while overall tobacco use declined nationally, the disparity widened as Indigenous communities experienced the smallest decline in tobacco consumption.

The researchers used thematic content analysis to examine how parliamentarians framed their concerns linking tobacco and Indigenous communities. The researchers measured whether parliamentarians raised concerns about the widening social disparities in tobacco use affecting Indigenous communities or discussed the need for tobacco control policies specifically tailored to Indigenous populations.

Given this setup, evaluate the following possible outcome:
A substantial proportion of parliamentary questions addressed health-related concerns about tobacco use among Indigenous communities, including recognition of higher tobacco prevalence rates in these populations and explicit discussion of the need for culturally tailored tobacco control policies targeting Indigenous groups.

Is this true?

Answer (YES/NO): NO